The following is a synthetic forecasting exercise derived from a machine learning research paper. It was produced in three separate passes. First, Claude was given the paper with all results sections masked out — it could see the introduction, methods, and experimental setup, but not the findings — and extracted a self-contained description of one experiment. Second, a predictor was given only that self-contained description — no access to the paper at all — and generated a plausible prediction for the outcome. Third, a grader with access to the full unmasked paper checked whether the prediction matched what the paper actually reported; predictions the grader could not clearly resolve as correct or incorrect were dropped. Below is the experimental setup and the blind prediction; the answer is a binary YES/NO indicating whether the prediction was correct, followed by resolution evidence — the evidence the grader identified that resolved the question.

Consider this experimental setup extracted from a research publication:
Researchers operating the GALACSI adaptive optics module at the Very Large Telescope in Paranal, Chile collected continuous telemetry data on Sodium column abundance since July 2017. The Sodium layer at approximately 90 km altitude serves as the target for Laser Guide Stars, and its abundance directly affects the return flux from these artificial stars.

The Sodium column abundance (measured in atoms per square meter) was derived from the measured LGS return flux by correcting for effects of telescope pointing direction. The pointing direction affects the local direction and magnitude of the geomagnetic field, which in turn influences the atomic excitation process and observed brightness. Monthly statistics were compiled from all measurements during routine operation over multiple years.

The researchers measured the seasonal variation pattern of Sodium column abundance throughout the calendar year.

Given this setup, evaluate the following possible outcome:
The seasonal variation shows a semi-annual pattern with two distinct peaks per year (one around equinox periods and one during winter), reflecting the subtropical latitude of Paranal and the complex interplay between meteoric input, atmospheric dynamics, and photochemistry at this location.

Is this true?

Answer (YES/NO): NO